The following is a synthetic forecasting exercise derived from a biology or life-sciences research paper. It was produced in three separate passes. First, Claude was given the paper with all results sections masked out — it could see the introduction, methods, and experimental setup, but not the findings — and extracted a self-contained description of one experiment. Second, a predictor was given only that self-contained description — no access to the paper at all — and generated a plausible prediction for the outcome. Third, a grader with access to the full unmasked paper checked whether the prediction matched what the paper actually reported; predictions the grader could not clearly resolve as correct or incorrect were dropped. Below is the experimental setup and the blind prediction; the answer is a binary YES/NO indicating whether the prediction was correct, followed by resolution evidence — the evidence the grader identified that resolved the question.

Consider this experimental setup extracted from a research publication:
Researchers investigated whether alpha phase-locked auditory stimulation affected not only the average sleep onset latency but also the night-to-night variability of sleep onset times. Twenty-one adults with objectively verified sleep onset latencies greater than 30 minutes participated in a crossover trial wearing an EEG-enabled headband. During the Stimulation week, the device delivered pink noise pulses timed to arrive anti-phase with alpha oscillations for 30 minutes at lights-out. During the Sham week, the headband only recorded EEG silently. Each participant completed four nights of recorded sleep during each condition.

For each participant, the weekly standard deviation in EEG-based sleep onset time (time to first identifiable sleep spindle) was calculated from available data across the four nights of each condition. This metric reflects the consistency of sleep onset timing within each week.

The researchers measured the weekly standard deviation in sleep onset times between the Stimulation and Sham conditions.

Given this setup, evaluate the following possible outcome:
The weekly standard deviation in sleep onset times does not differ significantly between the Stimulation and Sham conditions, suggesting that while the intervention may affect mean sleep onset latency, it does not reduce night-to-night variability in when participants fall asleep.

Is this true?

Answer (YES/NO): NO